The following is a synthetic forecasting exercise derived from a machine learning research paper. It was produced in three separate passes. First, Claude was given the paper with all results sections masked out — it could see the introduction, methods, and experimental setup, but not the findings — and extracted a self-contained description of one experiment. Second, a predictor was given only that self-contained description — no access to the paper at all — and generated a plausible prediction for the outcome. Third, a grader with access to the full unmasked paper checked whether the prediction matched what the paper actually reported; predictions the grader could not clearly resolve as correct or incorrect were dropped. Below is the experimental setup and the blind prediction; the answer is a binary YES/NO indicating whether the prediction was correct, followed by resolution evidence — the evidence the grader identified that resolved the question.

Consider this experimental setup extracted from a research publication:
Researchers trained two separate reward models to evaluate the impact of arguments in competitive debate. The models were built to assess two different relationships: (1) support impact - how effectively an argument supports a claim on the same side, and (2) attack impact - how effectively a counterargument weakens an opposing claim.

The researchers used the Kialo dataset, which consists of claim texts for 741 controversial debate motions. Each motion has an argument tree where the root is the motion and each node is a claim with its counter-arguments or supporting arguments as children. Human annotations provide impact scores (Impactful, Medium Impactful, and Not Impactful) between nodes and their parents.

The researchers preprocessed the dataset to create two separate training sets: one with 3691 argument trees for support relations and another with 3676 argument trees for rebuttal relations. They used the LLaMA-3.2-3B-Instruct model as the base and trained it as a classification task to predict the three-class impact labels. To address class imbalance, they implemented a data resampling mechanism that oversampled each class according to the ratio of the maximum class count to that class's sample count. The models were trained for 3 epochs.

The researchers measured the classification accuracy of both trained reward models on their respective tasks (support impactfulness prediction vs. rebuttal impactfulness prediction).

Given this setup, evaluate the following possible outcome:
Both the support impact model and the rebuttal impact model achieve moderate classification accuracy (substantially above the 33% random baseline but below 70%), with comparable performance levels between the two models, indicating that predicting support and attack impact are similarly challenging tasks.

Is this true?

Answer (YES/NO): NO